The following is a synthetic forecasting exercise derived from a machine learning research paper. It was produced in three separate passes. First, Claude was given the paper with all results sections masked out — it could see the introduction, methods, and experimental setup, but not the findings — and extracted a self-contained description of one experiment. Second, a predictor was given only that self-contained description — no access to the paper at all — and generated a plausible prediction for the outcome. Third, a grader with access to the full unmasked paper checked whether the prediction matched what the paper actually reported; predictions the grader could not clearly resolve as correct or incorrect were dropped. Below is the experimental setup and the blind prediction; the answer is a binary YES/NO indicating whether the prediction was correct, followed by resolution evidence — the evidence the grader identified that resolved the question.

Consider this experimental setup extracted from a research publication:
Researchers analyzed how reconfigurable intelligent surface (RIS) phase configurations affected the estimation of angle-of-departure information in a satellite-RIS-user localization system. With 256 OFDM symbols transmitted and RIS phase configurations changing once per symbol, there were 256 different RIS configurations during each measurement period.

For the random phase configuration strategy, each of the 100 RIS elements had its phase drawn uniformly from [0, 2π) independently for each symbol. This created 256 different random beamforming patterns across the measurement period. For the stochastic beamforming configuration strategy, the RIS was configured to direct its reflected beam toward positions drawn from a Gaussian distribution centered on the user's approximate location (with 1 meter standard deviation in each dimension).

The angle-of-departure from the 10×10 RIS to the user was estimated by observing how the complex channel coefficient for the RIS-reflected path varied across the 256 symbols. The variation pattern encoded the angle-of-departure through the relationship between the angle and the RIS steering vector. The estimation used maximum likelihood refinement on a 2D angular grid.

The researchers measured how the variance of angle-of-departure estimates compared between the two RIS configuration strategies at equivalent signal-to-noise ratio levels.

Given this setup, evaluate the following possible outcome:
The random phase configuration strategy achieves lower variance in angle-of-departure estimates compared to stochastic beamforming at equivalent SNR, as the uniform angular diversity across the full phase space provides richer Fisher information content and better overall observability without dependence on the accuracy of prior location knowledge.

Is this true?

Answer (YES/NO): NO